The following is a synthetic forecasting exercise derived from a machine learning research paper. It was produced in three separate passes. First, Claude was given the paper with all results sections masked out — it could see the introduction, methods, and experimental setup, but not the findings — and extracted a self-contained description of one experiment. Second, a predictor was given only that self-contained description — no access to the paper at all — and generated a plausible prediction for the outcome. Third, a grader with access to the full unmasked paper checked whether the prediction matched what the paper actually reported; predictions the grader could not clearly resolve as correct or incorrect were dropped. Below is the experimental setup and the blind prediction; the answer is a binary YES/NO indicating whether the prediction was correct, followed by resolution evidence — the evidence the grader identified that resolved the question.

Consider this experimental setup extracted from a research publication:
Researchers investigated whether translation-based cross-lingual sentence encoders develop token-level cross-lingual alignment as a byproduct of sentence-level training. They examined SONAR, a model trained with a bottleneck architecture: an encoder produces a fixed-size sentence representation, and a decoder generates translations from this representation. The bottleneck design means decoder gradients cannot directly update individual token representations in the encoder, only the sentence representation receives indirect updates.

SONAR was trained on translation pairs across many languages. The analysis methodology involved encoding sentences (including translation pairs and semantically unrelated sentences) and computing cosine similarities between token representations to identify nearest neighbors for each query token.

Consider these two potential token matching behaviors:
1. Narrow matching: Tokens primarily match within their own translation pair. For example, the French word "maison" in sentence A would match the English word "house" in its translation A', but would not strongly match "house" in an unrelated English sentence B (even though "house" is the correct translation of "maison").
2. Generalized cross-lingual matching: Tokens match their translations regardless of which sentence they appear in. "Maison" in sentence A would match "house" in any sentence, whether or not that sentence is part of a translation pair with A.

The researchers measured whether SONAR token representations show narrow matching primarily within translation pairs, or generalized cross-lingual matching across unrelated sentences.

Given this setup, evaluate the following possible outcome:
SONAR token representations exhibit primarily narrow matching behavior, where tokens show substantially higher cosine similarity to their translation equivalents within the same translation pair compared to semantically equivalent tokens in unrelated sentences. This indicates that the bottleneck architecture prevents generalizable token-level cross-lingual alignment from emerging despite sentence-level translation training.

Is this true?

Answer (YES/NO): YES